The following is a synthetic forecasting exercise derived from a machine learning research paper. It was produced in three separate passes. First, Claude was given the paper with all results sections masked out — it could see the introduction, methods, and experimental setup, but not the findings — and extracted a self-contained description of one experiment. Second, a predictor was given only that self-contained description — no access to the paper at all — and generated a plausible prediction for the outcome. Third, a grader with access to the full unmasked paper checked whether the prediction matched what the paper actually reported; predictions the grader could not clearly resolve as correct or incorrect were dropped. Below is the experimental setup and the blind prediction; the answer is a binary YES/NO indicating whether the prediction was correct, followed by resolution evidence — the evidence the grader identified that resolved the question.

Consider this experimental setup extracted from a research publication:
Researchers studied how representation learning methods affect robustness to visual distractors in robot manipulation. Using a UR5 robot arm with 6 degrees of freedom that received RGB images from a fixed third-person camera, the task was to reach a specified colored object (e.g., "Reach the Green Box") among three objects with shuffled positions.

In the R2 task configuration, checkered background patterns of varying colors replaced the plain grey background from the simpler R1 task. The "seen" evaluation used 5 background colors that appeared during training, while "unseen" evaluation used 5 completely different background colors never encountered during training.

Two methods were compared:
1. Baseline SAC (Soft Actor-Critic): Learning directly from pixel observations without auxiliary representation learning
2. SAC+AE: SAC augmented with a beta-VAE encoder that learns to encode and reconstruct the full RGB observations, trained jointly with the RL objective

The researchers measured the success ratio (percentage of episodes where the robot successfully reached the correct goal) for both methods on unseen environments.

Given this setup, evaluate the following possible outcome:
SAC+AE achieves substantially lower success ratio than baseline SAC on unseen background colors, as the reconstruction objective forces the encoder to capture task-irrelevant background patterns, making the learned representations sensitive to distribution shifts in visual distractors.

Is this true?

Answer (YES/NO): NO